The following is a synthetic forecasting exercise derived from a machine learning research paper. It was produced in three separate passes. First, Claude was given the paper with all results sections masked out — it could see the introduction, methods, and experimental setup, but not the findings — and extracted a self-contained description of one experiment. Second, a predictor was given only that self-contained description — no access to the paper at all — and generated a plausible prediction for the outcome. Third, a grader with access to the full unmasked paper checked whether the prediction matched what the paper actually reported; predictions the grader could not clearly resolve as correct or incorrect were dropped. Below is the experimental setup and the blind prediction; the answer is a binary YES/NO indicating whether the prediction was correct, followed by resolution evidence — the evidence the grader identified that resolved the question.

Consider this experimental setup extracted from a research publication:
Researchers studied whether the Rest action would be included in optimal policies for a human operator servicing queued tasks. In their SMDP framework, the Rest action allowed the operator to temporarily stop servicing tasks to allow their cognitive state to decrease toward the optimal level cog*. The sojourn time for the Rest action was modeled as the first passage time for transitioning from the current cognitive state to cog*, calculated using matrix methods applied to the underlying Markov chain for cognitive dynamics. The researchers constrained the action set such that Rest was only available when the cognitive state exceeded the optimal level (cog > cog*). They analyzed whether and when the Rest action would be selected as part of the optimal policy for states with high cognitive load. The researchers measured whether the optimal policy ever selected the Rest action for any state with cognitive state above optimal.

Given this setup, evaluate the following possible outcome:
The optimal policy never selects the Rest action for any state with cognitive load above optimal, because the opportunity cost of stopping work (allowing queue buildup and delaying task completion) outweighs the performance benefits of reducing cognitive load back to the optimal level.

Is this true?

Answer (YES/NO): NO